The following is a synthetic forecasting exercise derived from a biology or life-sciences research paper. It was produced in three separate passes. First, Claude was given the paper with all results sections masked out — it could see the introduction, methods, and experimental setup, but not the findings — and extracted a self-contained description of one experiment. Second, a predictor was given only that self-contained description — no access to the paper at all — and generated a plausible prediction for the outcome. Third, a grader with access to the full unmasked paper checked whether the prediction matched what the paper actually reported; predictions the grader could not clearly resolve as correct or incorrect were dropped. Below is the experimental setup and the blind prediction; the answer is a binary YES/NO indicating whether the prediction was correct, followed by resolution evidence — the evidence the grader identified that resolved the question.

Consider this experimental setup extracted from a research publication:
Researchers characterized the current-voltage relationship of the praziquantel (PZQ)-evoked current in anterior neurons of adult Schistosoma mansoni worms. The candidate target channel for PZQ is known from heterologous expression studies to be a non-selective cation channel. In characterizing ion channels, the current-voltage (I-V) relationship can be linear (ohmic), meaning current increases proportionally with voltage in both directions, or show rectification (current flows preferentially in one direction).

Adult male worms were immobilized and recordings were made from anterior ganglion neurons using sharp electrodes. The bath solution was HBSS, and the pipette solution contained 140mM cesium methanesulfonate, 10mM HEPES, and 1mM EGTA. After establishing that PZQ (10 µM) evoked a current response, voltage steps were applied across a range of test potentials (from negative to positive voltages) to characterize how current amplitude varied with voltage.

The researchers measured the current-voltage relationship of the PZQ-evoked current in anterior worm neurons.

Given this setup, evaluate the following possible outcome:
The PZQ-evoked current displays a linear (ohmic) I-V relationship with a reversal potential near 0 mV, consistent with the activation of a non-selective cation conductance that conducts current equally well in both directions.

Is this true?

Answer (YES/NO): YES